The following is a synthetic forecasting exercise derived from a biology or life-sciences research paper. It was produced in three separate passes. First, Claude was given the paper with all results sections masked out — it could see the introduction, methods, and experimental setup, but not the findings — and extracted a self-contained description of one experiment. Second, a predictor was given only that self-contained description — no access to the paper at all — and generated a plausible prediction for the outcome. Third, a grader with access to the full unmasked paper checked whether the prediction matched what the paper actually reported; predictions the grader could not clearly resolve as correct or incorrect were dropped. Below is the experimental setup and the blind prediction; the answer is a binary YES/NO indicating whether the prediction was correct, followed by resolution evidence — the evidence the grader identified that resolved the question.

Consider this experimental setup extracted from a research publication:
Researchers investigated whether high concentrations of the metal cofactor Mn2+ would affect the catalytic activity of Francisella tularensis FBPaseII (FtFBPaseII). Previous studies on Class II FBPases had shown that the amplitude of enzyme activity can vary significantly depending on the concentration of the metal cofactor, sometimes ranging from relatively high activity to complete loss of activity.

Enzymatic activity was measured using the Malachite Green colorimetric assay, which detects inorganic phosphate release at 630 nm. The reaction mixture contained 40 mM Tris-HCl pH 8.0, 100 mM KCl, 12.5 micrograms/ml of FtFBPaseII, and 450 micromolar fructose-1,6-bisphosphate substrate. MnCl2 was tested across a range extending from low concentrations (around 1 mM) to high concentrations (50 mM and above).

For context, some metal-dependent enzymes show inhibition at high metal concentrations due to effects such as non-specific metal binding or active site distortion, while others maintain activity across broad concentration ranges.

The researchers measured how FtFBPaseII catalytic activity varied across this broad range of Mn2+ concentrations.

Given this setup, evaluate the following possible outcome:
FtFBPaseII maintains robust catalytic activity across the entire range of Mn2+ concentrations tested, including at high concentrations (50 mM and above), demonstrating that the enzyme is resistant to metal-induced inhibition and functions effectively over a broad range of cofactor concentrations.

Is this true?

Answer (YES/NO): YES